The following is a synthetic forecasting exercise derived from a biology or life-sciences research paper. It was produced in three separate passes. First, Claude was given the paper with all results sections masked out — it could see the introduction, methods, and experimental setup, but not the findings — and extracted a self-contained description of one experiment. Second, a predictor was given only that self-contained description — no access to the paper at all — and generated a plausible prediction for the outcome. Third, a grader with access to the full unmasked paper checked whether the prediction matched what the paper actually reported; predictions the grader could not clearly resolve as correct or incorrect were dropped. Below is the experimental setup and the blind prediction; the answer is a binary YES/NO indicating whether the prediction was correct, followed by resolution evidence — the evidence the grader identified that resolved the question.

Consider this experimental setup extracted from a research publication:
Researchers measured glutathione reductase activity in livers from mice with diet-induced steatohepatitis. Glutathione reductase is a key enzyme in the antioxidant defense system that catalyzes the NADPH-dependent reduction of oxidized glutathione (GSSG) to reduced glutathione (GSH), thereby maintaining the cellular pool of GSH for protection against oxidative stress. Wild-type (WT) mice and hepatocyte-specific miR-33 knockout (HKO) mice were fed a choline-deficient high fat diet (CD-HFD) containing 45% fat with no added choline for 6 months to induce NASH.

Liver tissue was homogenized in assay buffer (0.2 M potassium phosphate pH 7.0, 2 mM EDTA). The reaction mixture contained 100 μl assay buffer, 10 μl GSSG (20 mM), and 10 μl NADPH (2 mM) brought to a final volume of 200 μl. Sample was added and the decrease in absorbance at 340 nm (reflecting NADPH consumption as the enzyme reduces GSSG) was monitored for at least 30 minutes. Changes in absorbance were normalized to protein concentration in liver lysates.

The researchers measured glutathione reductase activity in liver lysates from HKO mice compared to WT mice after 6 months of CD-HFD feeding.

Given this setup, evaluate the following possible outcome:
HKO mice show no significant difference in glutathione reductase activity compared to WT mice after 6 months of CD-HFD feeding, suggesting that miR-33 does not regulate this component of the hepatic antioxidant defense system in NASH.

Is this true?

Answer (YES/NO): NO